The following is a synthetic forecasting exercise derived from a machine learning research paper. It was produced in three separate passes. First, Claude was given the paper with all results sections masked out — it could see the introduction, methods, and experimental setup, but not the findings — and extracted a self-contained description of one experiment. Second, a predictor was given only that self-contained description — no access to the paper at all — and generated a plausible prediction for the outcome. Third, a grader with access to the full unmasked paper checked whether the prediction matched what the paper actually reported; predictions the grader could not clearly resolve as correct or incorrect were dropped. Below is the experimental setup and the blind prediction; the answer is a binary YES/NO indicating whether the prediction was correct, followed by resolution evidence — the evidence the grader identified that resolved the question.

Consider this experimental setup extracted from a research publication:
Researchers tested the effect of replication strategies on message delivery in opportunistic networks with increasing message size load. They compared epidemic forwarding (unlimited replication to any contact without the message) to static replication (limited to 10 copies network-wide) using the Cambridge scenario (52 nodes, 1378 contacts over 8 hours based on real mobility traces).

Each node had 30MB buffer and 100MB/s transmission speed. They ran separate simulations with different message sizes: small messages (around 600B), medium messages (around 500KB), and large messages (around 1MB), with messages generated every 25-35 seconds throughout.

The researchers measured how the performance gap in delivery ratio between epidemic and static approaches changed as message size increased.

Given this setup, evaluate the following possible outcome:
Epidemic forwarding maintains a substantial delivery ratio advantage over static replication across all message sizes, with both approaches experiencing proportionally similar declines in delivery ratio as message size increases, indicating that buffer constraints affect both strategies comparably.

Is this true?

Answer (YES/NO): NO